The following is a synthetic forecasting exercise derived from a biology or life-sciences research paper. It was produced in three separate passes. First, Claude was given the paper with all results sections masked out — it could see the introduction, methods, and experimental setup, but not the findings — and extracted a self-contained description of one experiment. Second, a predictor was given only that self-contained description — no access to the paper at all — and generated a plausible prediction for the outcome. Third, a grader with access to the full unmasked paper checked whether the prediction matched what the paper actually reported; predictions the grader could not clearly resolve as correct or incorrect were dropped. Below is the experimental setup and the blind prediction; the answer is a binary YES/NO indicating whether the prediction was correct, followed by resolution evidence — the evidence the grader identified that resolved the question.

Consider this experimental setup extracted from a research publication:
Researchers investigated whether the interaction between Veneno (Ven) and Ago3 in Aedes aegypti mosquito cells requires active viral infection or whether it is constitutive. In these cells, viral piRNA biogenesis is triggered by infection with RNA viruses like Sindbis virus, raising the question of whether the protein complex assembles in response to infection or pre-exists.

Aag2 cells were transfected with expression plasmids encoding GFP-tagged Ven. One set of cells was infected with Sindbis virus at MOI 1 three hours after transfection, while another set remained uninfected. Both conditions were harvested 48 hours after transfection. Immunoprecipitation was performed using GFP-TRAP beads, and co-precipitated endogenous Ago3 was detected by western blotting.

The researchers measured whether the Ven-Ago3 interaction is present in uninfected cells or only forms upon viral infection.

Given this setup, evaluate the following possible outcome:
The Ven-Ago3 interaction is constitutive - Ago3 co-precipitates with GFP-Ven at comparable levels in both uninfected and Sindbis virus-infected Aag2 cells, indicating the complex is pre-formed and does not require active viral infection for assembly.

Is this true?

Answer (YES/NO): YES